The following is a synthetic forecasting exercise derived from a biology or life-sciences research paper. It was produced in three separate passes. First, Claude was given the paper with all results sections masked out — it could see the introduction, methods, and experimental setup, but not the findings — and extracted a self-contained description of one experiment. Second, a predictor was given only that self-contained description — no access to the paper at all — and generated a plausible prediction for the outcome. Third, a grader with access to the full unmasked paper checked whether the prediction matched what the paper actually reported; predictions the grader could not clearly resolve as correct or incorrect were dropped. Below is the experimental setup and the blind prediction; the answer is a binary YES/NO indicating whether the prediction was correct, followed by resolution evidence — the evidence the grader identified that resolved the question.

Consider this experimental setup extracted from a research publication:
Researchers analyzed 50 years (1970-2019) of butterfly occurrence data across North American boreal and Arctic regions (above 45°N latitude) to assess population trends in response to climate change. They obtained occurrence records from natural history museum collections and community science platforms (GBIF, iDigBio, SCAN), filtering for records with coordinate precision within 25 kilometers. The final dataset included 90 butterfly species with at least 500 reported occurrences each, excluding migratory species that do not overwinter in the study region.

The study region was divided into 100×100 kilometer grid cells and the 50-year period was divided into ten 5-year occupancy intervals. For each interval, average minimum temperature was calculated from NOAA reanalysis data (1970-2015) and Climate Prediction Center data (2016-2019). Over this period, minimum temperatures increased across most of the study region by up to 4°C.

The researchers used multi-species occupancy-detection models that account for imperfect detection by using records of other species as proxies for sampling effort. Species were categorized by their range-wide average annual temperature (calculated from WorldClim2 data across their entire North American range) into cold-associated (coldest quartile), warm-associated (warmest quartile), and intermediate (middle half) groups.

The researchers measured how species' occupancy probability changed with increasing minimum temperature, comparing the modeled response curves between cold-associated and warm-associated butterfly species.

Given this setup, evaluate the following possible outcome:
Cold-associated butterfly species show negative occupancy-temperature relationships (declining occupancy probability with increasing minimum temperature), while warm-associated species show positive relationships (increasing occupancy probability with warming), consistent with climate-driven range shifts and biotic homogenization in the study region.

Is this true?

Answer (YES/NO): YES